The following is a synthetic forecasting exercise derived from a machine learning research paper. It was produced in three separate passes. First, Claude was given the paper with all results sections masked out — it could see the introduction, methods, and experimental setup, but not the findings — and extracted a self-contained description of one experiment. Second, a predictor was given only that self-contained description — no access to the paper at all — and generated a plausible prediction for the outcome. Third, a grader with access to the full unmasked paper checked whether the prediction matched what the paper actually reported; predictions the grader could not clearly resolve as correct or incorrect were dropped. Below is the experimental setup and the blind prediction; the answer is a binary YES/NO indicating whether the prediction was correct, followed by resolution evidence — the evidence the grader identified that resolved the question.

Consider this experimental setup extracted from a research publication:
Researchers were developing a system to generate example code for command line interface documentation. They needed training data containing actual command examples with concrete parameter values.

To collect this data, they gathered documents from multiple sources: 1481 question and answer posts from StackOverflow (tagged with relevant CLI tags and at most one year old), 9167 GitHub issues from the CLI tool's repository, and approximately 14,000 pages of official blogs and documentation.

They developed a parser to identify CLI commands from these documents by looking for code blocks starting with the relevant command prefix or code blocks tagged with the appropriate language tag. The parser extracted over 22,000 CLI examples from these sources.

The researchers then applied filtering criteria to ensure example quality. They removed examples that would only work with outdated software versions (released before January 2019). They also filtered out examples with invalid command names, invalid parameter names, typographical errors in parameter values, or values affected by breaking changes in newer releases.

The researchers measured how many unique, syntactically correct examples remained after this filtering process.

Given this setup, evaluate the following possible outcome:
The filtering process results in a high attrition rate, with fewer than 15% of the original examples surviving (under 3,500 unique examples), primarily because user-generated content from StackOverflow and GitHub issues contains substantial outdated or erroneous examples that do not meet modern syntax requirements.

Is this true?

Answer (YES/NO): NO